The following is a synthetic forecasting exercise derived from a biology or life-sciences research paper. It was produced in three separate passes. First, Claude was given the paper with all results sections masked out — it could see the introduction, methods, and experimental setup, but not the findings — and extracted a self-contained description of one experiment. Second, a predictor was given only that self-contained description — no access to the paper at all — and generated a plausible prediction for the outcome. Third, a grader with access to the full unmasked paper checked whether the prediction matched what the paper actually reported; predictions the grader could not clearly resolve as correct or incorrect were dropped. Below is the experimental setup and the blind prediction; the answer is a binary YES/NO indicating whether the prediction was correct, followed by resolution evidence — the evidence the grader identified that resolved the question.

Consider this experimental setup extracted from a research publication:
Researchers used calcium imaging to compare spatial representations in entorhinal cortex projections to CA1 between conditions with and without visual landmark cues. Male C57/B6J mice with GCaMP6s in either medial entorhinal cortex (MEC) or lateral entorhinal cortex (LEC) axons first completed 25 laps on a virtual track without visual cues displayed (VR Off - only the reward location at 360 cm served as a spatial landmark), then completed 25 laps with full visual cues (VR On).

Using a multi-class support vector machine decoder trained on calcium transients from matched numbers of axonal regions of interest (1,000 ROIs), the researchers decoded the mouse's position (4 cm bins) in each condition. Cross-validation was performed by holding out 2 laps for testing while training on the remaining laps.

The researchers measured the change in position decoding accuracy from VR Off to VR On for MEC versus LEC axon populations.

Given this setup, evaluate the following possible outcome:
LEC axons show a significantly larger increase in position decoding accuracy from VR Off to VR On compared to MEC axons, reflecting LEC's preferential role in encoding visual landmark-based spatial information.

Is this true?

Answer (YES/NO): NO